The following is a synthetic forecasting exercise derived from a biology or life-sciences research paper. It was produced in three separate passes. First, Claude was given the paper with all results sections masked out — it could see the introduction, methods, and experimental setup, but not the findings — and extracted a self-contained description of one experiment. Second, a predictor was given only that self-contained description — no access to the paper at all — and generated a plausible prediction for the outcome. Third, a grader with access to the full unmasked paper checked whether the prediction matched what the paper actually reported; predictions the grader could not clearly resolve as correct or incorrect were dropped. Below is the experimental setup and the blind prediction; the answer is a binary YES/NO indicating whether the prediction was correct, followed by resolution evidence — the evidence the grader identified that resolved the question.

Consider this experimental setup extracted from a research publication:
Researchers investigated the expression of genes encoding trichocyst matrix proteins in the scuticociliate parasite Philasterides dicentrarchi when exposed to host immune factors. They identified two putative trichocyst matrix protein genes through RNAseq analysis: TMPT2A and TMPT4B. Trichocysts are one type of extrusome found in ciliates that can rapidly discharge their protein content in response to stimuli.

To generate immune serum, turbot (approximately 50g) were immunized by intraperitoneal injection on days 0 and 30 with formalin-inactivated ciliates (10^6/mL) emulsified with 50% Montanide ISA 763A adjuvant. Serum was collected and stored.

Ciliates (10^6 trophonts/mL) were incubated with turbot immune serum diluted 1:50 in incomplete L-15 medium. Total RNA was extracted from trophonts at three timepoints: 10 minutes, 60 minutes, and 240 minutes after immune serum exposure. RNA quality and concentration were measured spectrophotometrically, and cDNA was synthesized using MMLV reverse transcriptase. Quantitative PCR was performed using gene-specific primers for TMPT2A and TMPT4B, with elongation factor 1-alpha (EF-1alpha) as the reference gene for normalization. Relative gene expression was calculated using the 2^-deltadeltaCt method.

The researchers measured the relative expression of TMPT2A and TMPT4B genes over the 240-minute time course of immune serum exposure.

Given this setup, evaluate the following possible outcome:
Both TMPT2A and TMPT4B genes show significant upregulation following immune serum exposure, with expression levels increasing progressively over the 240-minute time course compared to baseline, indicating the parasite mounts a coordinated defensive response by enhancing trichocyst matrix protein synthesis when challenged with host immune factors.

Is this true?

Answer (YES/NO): YES